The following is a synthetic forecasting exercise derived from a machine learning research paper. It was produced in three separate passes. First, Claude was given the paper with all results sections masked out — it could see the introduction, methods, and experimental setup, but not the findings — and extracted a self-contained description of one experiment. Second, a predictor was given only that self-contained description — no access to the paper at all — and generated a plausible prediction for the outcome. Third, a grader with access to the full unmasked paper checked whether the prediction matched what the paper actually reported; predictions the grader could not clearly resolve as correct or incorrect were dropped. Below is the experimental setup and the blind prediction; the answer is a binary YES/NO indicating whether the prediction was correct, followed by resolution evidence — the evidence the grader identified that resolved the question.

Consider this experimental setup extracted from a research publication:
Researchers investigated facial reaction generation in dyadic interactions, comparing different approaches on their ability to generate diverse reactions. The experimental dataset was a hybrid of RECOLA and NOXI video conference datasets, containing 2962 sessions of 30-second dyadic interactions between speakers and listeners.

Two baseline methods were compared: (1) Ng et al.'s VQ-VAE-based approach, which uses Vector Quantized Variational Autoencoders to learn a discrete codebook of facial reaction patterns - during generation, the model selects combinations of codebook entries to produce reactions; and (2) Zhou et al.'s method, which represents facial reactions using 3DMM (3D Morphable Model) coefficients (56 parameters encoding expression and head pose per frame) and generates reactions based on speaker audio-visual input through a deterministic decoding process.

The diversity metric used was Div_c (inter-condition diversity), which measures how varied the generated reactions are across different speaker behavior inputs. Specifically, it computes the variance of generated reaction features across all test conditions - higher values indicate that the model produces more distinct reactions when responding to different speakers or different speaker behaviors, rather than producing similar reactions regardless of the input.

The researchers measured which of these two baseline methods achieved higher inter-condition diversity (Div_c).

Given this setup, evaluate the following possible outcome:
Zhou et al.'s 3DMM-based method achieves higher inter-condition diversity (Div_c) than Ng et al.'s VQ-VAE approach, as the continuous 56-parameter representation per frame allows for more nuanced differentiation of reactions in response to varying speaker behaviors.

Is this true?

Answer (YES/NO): NO